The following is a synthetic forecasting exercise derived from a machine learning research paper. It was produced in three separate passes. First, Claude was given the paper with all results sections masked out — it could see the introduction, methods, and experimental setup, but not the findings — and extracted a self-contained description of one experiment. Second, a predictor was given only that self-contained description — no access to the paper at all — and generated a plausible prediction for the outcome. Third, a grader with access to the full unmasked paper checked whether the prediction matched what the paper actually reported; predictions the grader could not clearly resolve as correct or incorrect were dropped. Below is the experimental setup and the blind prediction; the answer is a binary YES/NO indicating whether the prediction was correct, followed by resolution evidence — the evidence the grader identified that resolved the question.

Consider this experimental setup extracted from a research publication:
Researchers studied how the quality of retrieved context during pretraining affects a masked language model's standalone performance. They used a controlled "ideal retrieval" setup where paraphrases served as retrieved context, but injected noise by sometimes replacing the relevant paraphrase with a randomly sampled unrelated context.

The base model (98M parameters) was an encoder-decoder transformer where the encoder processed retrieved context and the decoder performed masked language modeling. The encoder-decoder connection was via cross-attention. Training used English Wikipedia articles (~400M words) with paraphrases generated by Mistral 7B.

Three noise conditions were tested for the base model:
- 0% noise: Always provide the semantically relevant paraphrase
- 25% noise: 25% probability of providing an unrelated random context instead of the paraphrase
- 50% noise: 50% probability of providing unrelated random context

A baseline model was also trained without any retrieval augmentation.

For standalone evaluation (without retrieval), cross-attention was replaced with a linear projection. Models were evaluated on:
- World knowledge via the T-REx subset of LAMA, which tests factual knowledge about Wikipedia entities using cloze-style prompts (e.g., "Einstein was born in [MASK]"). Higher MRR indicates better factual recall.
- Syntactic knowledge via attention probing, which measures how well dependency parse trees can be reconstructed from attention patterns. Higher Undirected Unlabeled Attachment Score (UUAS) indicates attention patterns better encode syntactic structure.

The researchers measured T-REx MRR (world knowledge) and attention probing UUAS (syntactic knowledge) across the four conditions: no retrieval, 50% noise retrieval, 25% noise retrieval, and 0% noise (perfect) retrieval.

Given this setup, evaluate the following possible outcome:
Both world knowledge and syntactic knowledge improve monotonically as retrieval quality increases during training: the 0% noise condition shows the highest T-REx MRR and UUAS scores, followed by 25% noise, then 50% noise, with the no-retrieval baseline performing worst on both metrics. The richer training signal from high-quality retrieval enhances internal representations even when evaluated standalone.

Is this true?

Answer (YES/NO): NO